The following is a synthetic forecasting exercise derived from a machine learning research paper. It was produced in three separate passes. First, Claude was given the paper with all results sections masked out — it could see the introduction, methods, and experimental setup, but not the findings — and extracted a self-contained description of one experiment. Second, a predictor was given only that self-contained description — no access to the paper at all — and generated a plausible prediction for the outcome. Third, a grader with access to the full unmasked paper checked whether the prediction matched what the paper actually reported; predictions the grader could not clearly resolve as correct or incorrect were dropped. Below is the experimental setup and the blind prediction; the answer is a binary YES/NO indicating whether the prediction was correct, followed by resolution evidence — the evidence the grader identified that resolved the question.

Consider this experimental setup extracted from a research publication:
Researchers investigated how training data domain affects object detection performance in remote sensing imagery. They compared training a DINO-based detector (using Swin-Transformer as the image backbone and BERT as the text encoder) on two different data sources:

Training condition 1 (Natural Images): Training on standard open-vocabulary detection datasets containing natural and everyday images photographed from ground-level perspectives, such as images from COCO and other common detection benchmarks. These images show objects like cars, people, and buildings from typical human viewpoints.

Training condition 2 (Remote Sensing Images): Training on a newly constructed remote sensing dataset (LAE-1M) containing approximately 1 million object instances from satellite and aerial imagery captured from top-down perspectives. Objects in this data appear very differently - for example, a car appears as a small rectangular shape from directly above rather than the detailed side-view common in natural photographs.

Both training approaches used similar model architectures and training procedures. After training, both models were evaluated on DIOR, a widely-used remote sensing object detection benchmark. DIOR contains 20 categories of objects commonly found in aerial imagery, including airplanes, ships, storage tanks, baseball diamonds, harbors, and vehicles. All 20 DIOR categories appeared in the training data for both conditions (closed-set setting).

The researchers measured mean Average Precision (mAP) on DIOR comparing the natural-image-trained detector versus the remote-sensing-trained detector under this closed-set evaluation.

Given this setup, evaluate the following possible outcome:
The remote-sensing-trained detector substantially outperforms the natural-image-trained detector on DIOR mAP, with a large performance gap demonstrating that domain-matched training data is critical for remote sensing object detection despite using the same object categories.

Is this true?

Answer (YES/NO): YES